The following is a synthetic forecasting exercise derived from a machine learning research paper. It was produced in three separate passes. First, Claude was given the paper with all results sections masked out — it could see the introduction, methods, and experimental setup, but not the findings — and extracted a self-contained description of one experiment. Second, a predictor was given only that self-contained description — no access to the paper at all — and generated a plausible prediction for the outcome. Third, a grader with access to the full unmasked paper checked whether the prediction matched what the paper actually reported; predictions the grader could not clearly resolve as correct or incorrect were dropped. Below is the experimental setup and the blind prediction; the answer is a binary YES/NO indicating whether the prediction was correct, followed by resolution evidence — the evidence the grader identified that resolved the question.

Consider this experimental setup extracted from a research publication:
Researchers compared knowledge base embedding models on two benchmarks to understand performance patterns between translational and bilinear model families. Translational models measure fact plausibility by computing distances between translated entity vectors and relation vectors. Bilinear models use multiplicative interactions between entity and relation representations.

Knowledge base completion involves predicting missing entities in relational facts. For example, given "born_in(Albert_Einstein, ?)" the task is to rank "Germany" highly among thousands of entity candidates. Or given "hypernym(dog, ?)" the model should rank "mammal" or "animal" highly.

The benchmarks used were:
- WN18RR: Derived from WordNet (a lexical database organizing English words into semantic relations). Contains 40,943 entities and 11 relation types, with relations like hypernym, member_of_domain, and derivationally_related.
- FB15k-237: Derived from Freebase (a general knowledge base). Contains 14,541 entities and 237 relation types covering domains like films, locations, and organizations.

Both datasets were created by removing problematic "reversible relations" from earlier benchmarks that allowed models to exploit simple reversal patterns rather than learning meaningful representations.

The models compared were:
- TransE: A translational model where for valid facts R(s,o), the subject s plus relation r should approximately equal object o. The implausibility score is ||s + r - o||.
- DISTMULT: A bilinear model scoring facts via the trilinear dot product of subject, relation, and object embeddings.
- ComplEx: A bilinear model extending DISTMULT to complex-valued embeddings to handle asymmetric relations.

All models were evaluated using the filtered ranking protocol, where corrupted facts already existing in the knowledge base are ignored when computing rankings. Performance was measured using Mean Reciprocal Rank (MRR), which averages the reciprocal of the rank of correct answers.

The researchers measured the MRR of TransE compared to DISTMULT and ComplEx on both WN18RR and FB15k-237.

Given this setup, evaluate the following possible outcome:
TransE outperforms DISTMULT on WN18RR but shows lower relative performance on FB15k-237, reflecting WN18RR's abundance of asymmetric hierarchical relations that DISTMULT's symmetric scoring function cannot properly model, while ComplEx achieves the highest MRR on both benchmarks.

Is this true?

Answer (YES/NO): NO